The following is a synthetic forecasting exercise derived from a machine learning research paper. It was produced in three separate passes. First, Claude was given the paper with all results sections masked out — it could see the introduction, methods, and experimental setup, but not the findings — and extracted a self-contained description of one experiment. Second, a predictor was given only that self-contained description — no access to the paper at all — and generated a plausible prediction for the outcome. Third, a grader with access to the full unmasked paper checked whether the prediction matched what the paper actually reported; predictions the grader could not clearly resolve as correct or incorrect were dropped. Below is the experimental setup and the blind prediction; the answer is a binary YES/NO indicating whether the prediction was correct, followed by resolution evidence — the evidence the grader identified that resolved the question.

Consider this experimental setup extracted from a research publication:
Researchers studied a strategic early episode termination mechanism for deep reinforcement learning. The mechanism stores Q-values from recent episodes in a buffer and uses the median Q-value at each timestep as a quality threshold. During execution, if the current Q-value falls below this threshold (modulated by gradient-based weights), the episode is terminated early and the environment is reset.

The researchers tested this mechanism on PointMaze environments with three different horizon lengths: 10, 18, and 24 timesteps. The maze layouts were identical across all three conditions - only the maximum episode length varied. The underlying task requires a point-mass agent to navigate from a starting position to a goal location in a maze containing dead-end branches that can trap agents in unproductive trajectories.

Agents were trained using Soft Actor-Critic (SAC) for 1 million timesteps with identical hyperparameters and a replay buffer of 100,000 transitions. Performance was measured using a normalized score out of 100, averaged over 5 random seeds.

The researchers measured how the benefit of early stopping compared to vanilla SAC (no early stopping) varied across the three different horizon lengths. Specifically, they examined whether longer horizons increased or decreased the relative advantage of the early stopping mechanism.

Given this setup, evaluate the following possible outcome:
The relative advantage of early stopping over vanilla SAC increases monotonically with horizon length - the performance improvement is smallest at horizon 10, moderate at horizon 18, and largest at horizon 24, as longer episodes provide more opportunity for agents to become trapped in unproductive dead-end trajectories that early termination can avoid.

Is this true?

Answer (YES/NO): YES